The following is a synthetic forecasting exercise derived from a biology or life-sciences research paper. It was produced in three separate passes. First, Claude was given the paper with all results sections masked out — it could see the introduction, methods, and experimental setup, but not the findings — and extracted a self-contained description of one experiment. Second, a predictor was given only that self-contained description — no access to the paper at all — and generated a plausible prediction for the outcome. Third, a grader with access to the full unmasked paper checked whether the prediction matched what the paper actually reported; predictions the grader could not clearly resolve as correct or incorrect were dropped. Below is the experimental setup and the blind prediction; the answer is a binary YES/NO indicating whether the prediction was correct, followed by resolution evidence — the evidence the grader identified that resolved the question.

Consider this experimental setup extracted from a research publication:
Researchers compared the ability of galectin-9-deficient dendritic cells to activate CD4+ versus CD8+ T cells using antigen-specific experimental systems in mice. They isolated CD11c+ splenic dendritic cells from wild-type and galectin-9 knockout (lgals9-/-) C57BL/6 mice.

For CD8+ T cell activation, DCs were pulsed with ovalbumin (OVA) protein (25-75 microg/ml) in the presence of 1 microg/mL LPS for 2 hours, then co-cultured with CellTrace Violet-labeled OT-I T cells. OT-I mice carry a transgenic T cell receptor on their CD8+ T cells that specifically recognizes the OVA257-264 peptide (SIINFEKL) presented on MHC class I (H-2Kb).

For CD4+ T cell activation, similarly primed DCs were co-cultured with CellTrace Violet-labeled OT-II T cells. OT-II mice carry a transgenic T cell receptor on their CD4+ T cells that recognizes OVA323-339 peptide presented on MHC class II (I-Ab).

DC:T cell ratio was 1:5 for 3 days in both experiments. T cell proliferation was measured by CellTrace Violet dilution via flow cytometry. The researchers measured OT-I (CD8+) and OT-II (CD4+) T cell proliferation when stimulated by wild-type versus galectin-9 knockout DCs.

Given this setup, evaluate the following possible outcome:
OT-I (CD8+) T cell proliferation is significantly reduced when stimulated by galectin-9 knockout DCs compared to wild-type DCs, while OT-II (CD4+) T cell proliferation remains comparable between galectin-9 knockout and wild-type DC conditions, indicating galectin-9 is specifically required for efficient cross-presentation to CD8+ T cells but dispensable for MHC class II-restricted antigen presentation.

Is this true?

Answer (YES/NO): NO